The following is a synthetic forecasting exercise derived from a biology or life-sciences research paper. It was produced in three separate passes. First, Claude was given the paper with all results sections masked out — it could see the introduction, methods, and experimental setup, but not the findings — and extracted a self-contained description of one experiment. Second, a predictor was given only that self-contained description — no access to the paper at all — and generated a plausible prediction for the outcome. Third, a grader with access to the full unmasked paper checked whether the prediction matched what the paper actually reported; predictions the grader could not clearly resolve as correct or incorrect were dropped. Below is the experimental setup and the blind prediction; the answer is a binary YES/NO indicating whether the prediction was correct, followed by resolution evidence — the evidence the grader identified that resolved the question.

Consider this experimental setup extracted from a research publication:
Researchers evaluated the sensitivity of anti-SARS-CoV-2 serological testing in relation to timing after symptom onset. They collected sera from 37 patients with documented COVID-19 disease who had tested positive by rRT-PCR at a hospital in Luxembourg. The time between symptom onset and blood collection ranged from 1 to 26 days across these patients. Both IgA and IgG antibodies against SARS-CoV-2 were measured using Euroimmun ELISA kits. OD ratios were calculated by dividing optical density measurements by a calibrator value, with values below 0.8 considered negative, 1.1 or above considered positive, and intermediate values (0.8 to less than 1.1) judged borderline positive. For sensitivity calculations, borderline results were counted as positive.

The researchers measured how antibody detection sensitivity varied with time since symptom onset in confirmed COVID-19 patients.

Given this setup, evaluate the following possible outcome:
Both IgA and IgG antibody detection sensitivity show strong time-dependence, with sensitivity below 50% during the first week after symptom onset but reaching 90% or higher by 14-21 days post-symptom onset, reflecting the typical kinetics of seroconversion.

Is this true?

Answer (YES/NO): NO